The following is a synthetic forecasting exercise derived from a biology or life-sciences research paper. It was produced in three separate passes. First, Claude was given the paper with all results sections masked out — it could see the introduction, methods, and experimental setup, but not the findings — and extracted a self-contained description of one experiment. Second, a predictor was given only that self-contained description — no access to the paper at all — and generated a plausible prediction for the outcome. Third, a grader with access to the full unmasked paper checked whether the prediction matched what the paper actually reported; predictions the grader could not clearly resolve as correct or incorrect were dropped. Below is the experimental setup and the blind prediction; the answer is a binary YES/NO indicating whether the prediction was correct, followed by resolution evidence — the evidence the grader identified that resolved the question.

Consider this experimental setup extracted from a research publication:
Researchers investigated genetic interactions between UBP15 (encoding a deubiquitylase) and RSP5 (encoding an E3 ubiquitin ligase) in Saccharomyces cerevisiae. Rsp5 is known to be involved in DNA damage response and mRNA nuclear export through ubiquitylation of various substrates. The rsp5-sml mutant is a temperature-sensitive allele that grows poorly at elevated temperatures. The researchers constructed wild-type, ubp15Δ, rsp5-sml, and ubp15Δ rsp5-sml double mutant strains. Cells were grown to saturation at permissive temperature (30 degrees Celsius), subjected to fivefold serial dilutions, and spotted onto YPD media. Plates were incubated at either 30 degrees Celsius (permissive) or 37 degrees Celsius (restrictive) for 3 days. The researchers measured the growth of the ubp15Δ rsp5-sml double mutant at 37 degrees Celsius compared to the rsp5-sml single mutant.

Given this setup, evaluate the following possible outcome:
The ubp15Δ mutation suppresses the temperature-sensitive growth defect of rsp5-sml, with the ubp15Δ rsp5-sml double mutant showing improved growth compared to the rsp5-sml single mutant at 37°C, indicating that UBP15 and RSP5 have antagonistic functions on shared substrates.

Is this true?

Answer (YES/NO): YES